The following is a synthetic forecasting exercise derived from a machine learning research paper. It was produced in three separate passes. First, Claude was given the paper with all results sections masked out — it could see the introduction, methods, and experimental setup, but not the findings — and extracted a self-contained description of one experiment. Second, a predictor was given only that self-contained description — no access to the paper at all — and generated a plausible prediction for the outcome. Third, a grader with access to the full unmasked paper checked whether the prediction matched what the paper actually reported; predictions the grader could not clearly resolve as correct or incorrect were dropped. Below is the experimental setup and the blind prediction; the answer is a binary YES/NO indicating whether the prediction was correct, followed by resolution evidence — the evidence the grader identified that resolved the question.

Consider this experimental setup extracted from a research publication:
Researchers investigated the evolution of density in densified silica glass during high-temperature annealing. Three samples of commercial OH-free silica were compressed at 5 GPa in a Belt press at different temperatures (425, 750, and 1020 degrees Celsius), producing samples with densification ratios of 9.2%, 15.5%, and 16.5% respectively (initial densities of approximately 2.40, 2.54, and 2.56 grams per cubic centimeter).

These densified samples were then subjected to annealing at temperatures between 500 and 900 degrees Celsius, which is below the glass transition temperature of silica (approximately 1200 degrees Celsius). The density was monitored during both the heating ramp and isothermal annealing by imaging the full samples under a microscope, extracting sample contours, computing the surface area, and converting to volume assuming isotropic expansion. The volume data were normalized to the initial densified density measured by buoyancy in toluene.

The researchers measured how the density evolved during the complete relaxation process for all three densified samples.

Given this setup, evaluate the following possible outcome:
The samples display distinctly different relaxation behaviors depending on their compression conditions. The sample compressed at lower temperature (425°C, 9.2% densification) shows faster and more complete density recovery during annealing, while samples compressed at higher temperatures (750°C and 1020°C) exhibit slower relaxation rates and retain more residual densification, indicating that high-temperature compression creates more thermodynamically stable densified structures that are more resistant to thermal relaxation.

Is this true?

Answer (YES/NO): YES